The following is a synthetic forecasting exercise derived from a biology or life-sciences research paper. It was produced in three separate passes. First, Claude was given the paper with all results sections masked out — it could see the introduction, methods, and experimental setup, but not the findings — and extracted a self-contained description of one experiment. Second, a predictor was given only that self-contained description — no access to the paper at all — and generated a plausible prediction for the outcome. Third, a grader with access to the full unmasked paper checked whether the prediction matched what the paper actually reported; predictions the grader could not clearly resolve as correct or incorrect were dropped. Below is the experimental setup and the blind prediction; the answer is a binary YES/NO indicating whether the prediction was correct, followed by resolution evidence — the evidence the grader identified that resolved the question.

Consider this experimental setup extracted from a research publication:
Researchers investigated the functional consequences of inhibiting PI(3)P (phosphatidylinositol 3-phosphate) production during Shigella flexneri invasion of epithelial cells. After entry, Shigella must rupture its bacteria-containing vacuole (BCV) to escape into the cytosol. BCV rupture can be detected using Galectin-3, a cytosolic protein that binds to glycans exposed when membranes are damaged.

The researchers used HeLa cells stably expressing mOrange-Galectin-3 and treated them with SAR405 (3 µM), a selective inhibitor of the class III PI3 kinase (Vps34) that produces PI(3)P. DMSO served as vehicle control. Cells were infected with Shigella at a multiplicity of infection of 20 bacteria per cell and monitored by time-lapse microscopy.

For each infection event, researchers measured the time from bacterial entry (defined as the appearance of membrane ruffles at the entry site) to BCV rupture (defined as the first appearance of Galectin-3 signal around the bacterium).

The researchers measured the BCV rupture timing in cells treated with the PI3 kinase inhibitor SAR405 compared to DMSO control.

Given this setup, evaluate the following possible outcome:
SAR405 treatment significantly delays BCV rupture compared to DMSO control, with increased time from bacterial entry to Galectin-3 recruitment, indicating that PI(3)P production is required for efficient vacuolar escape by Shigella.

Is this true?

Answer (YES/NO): YES